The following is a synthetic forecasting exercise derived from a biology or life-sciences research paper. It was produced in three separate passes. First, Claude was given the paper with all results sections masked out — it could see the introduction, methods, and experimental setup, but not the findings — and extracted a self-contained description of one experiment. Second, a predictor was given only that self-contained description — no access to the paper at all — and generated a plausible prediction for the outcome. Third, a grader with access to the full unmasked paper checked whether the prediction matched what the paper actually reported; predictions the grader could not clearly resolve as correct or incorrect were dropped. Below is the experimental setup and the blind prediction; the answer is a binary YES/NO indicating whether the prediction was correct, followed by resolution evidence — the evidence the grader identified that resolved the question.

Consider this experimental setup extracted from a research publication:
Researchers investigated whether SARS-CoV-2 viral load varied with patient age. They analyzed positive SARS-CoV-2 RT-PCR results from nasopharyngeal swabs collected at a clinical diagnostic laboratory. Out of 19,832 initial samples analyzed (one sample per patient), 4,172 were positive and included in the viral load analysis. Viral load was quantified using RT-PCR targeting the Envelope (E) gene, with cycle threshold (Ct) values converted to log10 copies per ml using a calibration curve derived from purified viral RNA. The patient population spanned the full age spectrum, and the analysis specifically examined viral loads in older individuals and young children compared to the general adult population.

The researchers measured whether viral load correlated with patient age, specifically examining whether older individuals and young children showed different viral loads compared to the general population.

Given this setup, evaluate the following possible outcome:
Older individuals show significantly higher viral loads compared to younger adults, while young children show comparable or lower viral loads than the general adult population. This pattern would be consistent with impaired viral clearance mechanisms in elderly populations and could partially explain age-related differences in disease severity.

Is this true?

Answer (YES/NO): NO